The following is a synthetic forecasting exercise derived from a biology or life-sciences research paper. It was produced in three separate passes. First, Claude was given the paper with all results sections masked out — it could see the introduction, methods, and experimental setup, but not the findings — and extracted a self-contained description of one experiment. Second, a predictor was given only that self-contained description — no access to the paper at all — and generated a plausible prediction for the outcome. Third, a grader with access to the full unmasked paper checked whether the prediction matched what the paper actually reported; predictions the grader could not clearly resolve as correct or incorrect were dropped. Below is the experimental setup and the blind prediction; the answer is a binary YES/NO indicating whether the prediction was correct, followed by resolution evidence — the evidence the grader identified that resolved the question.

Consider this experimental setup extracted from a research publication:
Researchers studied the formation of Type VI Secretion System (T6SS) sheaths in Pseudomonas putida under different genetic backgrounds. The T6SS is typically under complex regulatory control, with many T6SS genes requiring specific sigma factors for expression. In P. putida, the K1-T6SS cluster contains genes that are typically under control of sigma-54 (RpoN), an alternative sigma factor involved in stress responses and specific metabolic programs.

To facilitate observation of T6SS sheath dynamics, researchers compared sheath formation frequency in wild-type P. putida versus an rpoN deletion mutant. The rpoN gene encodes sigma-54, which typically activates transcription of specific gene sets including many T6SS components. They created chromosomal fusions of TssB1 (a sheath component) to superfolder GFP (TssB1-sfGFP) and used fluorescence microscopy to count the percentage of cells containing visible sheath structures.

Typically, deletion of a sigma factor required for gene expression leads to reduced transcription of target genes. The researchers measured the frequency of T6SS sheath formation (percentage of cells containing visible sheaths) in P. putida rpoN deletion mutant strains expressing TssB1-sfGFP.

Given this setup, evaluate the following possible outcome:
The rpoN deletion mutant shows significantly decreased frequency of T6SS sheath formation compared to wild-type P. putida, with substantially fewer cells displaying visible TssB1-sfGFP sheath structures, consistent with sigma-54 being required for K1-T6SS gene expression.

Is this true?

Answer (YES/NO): NO